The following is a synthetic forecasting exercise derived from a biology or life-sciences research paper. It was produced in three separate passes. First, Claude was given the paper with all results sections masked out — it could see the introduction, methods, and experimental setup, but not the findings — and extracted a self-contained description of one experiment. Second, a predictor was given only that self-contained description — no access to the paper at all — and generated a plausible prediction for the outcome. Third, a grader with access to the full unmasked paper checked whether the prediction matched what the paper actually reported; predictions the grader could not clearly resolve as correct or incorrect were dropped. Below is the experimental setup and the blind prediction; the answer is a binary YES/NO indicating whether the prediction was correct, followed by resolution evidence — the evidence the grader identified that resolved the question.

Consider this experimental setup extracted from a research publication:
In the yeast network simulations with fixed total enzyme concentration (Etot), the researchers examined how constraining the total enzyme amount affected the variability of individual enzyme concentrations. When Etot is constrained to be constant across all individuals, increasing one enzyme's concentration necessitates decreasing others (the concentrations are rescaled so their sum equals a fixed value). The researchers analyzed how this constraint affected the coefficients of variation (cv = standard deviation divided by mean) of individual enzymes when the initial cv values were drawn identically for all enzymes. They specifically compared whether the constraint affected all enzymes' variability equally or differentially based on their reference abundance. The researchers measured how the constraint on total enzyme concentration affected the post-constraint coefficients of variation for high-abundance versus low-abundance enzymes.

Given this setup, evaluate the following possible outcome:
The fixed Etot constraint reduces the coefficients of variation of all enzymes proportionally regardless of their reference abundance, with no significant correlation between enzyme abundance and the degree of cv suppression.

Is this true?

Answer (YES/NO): NO